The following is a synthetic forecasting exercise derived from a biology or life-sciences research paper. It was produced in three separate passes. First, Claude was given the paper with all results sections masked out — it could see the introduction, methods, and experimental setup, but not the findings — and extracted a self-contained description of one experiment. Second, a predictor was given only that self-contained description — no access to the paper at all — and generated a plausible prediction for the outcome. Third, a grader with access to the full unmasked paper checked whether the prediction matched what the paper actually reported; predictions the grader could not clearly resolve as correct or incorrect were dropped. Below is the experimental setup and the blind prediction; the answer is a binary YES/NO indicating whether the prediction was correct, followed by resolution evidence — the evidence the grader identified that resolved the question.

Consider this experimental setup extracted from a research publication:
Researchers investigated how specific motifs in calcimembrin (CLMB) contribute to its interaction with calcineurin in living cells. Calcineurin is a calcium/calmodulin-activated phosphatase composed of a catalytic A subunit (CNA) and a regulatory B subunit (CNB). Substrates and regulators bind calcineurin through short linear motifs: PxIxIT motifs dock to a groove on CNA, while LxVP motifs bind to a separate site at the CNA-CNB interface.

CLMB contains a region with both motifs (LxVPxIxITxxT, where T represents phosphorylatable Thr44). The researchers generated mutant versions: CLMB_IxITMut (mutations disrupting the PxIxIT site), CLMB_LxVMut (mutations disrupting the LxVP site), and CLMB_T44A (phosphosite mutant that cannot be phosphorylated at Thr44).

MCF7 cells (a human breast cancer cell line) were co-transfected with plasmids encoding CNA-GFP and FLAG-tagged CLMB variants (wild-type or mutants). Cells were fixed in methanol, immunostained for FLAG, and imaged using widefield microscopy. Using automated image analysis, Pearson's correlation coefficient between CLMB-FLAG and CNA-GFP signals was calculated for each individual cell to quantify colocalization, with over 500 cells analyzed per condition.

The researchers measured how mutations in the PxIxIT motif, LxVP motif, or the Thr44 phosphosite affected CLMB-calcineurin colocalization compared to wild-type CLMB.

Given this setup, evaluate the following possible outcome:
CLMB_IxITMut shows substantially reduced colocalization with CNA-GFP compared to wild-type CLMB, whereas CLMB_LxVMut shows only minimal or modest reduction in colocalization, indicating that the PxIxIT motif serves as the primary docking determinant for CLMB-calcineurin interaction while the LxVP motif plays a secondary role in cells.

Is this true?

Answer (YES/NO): YES